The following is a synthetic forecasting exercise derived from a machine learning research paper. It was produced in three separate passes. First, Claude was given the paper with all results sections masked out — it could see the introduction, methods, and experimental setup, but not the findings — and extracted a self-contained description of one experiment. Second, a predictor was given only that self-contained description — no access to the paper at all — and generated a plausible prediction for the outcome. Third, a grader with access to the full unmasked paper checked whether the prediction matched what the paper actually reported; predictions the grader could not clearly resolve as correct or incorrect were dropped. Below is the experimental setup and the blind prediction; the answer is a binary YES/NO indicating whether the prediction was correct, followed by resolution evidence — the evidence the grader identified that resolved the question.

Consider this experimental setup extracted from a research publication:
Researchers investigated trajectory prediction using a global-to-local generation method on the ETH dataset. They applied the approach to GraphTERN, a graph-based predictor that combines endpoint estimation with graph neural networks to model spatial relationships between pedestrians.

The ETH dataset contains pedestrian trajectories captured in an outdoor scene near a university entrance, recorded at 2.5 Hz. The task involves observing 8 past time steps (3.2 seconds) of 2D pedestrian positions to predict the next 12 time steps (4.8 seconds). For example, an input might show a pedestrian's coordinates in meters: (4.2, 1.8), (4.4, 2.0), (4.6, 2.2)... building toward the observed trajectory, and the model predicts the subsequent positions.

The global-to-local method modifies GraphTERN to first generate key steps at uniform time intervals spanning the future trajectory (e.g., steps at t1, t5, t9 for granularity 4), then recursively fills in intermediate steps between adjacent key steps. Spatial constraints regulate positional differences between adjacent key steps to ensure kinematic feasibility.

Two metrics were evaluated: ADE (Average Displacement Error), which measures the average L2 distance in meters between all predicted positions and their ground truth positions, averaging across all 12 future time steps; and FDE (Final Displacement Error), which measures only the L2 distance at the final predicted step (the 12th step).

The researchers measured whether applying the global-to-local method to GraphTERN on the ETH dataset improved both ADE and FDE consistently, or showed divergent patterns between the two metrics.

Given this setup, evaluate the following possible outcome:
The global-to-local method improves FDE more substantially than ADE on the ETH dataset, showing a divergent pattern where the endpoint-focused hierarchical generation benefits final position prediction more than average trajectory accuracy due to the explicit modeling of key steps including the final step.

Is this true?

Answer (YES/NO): NO